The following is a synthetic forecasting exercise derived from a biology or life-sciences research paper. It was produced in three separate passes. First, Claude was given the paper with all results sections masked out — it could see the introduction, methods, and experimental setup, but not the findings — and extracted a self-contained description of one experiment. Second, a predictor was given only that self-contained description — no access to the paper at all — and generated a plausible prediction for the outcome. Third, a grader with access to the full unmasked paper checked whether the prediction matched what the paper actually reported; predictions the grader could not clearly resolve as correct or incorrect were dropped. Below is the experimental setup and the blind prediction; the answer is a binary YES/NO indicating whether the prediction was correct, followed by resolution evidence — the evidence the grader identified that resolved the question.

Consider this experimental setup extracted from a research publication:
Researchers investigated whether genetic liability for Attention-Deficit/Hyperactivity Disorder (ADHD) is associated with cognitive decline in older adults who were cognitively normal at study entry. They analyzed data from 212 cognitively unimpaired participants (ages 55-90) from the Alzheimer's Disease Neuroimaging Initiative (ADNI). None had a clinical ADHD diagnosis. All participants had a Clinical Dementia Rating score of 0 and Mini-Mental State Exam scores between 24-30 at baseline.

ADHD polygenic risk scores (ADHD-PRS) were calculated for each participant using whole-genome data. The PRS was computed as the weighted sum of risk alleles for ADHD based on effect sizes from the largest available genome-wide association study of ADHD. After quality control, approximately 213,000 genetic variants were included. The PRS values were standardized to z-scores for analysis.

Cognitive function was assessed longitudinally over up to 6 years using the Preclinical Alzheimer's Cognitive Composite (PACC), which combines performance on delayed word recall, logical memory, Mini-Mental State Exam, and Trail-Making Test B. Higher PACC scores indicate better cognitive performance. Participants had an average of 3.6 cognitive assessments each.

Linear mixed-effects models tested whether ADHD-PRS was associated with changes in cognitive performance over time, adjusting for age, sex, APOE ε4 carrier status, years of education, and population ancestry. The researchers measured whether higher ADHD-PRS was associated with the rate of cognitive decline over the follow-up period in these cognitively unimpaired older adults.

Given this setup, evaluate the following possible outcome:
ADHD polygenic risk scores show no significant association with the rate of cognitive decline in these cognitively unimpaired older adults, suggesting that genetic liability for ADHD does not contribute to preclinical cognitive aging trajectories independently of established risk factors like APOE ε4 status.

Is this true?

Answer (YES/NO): NO